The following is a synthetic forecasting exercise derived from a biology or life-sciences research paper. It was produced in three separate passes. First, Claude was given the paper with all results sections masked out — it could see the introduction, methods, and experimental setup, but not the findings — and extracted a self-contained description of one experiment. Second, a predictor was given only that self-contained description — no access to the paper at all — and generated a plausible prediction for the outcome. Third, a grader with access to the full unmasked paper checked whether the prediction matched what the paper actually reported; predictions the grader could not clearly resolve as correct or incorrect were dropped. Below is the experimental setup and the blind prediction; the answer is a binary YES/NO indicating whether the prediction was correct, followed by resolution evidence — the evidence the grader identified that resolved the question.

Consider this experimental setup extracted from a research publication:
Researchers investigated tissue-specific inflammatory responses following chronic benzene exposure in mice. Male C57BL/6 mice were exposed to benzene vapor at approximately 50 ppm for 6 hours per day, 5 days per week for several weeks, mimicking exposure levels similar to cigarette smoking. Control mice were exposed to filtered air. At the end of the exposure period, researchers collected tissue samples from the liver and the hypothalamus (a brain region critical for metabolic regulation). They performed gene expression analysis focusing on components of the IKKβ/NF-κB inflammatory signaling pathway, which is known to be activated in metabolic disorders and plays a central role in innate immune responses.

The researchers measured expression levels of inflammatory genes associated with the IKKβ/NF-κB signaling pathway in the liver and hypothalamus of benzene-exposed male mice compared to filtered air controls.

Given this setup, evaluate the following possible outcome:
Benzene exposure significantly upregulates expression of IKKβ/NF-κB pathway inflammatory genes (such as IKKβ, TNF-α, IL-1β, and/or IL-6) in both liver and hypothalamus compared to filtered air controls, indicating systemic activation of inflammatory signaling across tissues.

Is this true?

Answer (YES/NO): YES